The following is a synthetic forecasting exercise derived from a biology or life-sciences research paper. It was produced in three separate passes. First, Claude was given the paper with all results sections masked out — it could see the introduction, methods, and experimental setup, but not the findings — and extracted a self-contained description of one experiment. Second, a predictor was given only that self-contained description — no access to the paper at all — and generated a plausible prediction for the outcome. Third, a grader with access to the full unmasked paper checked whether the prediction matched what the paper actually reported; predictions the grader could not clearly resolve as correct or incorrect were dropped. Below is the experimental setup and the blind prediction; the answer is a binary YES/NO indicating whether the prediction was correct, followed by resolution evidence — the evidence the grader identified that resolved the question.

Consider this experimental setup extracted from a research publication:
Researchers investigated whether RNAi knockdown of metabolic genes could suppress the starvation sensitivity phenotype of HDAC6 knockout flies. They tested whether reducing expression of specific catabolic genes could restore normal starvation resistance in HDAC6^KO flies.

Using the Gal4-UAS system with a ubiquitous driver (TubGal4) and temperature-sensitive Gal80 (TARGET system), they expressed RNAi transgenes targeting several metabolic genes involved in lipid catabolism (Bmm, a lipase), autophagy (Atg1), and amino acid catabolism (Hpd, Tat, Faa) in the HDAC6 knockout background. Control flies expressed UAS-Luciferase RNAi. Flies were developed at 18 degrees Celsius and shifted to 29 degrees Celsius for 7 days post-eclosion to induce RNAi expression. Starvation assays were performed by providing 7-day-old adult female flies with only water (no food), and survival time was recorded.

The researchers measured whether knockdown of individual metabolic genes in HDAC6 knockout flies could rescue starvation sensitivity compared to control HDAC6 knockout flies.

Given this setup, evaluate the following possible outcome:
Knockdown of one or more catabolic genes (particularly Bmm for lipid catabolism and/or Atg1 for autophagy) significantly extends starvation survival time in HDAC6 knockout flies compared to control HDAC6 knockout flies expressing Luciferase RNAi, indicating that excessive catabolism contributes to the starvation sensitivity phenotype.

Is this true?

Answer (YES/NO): NO